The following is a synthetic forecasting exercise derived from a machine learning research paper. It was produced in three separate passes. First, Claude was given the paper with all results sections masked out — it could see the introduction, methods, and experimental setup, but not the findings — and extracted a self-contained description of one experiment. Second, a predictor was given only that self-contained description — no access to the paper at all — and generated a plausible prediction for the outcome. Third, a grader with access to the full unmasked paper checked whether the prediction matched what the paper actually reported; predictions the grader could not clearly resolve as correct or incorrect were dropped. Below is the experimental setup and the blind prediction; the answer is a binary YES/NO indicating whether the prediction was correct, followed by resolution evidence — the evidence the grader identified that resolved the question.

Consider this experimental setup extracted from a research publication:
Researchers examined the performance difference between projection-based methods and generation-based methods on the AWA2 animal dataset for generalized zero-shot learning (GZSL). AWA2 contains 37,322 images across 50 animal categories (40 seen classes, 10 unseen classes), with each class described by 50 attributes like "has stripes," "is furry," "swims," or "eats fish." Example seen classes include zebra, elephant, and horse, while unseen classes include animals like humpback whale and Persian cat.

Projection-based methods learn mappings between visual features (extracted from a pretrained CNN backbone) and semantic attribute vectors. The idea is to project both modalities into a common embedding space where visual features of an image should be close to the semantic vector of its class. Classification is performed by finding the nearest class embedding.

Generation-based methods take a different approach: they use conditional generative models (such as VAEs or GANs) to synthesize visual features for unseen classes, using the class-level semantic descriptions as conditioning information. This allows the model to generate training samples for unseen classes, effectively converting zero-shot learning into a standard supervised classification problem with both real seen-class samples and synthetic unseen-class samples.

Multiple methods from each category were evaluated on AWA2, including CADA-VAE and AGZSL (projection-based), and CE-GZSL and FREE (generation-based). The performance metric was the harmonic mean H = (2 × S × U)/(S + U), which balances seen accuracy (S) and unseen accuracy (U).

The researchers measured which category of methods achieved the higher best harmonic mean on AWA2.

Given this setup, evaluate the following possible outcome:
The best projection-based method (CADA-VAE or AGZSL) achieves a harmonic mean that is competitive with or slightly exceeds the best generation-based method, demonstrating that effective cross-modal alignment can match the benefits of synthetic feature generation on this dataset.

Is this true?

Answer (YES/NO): YES